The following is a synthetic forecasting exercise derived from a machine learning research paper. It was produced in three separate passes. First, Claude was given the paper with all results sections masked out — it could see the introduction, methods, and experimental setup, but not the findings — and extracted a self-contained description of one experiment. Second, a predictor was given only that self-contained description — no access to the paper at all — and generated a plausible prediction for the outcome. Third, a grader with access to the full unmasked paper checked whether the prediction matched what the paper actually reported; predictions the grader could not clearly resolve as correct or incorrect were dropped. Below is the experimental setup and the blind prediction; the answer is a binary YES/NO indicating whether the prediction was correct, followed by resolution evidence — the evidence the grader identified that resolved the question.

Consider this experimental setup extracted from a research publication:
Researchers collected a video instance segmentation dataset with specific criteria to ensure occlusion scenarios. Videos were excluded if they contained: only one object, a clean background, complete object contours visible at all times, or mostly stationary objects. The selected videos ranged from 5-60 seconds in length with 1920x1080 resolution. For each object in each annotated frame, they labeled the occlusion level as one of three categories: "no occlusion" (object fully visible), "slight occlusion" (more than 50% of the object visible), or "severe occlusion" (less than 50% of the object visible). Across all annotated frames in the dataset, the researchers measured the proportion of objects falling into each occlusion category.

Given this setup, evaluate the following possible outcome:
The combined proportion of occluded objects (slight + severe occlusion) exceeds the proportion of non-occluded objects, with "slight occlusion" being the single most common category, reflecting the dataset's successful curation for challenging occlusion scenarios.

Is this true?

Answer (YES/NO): YES